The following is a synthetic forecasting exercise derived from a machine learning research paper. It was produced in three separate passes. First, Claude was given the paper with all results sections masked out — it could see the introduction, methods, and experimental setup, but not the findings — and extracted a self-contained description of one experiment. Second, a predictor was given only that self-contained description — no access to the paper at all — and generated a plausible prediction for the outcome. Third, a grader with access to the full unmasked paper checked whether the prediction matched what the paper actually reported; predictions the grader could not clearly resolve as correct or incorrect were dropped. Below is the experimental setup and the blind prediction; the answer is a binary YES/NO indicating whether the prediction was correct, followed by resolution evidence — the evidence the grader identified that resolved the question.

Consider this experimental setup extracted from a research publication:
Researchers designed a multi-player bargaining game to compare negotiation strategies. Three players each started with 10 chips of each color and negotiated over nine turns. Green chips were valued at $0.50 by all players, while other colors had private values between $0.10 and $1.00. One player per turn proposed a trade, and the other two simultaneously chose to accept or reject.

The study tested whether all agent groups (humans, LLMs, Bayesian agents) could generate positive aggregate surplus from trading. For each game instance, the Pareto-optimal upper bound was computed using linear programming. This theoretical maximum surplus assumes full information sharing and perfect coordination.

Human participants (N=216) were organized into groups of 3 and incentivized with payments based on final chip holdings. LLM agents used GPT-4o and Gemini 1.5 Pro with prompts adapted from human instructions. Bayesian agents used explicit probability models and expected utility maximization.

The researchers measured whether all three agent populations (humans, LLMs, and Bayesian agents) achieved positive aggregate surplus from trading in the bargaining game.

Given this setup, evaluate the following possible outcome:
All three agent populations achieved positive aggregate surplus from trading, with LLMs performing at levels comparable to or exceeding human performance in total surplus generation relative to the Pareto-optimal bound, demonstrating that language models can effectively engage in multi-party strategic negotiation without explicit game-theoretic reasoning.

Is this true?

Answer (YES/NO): NO